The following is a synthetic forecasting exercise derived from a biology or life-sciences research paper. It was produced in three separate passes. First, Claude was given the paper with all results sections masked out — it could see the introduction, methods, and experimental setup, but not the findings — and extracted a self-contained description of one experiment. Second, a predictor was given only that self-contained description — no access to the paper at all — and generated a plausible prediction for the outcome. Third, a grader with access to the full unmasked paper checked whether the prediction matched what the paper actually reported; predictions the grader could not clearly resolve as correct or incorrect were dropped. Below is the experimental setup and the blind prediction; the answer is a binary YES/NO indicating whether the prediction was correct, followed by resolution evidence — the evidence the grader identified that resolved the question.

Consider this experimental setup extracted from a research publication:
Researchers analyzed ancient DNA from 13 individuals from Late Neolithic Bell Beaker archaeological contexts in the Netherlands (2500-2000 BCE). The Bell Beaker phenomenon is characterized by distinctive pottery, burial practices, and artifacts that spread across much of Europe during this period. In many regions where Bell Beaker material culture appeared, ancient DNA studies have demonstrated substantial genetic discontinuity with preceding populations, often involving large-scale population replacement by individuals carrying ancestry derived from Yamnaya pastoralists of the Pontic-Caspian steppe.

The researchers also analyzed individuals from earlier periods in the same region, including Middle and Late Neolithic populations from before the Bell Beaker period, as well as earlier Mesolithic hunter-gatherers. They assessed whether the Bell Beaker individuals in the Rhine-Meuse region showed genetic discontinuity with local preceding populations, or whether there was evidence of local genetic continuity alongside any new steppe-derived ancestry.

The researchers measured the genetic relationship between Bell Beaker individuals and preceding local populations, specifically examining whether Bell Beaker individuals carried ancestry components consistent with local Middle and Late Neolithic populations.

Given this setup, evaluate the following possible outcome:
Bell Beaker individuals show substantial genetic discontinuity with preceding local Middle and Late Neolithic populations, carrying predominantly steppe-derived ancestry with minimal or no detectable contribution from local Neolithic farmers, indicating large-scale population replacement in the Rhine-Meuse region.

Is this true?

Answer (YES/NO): NO